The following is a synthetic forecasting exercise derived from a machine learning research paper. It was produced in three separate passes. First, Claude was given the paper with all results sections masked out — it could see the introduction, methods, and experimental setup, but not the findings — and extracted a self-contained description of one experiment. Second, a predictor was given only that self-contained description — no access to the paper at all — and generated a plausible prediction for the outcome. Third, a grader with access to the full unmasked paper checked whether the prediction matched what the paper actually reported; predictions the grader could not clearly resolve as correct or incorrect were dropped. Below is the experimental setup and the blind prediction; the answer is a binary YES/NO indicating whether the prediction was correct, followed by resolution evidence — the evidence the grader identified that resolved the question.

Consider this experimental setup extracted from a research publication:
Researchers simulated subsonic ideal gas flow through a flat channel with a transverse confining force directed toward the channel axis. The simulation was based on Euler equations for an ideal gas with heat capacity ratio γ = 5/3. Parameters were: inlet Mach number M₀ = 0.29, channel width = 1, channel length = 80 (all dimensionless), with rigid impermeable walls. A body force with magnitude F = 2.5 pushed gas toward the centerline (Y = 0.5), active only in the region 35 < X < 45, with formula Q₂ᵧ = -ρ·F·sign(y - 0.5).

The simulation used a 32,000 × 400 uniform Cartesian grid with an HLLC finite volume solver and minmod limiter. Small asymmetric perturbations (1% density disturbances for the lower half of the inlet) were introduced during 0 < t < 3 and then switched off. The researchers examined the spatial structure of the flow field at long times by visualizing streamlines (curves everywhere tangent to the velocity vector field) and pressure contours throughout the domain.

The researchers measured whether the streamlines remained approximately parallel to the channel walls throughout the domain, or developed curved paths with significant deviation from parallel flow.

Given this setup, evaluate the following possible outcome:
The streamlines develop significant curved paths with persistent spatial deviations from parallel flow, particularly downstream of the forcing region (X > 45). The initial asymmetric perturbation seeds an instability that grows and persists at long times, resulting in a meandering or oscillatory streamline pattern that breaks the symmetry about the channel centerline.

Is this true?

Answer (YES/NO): NO